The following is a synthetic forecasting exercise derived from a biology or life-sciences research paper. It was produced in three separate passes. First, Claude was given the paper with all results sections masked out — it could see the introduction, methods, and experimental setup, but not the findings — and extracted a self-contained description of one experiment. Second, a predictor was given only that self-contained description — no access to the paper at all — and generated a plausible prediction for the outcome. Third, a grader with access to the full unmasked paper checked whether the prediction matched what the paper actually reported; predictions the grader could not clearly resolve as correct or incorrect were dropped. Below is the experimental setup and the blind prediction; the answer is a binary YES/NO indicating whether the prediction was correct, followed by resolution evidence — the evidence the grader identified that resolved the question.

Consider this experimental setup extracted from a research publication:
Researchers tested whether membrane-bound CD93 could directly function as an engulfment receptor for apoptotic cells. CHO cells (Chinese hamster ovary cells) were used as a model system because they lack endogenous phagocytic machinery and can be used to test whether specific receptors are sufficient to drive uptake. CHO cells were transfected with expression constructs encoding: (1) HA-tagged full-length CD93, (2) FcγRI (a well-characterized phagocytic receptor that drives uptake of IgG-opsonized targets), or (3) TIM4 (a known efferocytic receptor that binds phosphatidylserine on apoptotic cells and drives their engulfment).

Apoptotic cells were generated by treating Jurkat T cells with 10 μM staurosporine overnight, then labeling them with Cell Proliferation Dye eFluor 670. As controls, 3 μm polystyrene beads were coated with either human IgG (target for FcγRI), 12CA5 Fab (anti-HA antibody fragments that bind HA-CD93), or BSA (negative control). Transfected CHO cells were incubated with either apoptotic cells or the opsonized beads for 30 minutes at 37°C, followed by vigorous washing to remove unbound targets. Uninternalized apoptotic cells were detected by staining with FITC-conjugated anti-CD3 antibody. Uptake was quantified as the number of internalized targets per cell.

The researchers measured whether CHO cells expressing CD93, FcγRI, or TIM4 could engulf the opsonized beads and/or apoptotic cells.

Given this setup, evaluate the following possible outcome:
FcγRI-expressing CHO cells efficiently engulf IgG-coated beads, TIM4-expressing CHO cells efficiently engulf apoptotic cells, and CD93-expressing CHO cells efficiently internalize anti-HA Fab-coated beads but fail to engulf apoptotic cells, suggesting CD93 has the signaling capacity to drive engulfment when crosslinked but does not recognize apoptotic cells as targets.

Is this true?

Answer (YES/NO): NO